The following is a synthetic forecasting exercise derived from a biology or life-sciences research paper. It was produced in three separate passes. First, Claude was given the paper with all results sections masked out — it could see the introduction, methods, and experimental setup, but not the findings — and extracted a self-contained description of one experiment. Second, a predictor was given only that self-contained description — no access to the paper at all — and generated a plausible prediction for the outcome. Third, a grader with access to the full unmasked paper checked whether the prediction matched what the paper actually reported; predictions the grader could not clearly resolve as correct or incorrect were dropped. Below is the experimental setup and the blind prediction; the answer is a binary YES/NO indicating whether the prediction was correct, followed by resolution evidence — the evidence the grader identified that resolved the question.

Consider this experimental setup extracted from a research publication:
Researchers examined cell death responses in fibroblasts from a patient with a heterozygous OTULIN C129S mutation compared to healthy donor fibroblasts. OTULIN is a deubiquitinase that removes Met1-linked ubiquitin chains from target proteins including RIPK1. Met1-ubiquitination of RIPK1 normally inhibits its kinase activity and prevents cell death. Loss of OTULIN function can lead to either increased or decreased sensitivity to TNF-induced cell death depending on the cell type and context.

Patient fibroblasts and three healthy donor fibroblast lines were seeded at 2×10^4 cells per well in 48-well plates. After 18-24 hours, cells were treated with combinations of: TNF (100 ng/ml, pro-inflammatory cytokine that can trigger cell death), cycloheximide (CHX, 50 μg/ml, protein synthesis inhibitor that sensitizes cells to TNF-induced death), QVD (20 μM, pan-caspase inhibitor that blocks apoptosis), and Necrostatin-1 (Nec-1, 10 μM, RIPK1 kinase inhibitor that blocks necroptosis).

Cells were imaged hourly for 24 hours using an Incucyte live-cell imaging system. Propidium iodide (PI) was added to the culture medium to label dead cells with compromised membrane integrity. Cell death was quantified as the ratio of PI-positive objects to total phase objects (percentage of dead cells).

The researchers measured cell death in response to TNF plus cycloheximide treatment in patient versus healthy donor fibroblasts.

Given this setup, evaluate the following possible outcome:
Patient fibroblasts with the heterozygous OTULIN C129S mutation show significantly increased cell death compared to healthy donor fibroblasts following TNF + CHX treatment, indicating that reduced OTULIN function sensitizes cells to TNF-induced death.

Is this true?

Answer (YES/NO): YES